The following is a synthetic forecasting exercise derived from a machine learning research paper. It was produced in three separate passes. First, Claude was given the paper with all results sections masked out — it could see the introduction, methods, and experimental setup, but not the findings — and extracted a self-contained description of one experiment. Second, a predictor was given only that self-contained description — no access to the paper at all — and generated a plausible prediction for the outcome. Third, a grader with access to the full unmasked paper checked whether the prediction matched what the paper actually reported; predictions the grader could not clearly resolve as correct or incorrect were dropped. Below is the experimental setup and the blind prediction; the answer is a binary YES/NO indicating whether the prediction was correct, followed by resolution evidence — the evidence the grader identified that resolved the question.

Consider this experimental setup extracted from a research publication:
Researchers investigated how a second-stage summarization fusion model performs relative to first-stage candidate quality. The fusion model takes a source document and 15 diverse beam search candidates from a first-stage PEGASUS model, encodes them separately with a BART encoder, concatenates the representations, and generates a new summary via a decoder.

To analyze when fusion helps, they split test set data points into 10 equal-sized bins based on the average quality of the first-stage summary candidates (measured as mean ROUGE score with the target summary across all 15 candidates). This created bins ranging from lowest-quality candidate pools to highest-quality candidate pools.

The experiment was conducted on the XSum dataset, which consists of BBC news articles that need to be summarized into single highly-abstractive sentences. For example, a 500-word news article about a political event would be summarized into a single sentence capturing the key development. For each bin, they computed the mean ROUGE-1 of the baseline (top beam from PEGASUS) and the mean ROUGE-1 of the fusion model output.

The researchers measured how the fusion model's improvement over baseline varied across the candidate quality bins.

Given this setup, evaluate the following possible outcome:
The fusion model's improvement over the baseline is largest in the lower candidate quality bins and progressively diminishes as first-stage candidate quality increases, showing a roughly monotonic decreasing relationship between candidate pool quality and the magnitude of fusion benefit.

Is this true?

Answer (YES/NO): YES